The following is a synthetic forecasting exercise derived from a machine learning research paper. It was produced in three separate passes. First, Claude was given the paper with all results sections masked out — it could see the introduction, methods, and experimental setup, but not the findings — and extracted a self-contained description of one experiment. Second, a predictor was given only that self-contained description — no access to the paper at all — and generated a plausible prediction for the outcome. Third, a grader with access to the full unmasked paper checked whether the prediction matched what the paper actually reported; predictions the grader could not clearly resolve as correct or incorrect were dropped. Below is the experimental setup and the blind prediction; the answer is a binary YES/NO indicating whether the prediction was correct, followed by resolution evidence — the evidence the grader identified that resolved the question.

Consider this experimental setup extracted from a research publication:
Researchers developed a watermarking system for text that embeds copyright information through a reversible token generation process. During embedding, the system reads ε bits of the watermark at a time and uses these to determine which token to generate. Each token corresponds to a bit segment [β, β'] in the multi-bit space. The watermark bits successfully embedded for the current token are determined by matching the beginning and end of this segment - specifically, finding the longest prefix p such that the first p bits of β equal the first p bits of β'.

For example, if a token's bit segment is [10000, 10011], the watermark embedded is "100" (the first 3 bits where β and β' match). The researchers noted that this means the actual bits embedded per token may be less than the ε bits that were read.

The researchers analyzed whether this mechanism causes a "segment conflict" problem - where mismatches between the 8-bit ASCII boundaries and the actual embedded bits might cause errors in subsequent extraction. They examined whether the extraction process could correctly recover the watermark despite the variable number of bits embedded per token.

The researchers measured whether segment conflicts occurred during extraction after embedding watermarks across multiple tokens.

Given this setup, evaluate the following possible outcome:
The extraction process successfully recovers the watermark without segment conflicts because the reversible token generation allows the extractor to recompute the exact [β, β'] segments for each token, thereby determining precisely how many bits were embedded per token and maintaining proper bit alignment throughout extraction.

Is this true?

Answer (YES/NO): YES